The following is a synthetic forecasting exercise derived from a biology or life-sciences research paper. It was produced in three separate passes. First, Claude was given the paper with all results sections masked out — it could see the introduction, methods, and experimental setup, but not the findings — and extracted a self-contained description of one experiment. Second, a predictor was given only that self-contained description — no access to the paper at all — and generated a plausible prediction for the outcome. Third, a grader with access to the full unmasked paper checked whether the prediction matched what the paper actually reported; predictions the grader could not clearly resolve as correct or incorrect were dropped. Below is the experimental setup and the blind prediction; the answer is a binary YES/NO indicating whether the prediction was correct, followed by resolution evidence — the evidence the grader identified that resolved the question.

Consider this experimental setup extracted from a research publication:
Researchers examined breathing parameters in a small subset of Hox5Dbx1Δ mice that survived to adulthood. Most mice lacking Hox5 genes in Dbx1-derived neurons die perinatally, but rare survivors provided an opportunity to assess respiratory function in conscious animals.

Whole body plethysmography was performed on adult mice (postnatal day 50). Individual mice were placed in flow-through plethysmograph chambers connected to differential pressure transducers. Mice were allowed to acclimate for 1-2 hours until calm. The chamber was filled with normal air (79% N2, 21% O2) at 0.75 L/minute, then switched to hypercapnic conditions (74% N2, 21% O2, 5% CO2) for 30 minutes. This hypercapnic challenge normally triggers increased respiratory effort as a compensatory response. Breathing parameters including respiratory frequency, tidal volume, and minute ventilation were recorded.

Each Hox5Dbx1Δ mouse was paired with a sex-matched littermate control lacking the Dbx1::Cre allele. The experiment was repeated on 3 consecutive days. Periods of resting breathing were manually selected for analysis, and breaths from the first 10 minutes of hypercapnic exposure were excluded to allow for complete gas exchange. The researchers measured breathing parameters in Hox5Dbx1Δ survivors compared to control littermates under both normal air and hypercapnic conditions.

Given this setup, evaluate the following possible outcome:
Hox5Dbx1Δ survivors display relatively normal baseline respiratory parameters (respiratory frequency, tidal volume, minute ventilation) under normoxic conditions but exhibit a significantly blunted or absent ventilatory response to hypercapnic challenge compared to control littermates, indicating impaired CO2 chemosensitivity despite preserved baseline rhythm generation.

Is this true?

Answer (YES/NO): NO